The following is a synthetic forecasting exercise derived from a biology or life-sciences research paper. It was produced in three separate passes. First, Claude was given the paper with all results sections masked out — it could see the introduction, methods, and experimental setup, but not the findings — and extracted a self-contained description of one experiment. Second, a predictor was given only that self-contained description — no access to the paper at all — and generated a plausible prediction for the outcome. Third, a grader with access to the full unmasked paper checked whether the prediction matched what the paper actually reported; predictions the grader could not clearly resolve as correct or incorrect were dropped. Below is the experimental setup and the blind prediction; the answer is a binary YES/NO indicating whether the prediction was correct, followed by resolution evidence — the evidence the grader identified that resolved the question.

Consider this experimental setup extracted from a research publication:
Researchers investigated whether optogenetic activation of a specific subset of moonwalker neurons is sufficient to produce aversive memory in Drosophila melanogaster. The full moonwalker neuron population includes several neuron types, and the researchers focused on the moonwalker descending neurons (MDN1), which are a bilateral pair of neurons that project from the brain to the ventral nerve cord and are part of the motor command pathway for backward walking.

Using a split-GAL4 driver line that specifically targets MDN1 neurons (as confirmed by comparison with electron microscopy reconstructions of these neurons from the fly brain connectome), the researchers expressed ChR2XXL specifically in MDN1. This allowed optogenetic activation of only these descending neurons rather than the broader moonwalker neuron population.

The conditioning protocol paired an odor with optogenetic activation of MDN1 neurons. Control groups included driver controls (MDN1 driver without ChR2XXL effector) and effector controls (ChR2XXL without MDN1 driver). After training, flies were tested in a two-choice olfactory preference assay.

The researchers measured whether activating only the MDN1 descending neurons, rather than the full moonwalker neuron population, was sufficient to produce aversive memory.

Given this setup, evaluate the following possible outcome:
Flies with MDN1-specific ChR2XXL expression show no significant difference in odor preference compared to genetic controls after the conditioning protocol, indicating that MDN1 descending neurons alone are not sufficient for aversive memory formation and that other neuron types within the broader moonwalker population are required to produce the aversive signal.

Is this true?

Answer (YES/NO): NO